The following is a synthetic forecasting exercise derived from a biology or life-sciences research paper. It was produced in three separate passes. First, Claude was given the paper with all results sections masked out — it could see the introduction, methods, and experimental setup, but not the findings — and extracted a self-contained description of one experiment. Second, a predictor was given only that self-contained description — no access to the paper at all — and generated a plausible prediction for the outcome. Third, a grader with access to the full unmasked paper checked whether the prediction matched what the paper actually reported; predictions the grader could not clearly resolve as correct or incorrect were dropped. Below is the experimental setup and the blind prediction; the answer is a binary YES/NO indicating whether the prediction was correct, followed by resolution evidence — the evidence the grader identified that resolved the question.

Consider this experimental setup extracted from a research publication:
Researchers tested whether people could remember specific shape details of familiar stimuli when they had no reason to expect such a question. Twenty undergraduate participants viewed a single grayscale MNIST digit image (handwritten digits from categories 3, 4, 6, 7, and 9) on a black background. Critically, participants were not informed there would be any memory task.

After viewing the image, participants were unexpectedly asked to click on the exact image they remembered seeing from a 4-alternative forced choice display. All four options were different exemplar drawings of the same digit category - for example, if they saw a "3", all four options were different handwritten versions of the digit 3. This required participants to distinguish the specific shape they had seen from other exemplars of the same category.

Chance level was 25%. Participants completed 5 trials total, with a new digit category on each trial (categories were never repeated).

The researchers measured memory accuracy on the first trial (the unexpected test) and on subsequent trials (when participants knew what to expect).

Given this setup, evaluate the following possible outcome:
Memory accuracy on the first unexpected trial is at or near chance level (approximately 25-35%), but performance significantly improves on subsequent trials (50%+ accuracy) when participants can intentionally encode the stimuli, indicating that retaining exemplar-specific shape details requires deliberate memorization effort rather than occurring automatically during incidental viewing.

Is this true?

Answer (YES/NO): NO